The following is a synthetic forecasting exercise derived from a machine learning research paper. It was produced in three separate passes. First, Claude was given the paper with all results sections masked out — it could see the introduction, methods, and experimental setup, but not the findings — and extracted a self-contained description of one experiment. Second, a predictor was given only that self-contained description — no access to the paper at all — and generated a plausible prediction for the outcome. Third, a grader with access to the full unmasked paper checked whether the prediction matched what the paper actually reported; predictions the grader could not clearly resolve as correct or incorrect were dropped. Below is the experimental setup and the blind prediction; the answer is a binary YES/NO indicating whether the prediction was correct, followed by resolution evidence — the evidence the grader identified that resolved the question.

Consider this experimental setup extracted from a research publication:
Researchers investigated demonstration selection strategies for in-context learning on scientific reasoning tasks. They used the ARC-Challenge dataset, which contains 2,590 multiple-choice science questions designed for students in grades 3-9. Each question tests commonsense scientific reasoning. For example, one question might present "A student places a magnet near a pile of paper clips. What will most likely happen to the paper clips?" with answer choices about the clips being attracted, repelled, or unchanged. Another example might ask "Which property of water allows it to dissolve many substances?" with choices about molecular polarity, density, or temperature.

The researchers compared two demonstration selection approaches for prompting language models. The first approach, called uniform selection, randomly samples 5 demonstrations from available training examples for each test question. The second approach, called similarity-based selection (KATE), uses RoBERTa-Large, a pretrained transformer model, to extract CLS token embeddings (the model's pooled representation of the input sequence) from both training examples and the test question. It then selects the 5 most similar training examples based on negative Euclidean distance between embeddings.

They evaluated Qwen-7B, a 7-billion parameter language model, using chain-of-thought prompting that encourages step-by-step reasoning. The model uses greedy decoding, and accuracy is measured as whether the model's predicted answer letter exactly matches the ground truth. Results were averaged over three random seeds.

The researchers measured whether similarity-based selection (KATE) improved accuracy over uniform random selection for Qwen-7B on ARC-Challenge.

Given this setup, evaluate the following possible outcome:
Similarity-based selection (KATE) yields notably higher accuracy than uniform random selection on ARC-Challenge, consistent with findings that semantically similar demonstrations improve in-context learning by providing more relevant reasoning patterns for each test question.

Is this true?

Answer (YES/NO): NO